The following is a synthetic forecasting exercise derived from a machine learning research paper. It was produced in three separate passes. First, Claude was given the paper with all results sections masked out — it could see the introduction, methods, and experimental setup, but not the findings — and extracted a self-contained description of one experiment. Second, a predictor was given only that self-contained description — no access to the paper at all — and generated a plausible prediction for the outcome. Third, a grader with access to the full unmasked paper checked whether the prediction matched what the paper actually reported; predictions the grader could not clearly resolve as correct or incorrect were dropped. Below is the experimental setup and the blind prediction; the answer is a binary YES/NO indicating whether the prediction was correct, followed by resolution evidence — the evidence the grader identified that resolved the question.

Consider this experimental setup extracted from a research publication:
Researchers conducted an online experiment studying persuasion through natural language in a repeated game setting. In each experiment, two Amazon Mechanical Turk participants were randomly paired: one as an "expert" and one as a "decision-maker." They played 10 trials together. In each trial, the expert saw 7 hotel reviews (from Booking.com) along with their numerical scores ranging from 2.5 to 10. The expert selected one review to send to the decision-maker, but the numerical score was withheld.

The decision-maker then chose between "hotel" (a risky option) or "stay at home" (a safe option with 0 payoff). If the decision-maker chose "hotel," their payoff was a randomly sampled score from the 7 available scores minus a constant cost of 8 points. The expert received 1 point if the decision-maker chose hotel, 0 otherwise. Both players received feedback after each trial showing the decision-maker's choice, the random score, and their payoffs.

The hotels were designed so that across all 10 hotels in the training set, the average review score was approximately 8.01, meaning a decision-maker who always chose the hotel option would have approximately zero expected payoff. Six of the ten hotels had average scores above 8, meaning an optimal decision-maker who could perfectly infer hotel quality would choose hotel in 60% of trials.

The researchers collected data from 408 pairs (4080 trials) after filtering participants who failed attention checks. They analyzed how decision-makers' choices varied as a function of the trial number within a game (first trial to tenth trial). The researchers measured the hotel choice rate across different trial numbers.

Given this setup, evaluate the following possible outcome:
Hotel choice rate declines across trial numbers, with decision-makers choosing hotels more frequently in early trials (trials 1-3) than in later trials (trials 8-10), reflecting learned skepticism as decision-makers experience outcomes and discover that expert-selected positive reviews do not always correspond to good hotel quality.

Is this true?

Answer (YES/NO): YES